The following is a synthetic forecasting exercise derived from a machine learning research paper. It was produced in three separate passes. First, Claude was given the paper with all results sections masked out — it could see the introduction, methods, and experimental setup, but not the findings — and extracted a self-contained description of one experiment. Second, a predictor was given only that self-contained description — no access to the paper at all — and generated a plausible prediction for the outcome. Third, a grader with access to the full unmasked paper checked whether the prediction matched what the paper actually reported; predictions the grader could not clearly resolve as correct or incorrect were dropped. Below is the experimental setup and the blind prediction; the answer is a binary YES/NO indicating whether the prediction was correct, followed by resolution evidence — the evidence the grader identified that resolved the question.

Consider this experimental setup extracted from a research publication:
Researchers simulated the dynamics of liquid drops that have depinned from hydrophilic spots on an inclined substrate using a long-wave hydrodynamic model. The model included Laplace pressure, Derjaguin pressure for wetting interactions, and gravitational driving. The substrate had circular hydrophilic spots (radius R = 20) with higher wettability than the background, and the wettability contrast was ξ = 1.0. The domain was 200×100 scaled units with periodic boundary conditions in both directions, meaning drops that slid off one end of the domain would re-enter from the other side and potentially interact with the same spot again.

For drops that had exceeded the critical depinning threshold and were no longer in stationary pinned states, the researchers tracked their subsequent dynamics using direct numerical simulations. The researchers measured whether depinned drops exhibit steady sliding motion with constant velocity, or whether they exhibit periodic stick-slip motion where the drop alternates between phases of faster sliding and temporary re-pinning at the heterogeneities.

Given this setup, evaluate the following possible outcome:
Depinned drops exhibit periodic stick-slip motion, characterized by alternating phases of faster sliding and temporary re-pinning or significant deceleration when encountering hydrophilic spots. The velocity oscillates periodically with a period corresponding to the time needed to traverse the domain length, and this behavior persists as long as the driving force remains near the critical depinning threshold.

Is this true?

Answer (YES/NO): YES